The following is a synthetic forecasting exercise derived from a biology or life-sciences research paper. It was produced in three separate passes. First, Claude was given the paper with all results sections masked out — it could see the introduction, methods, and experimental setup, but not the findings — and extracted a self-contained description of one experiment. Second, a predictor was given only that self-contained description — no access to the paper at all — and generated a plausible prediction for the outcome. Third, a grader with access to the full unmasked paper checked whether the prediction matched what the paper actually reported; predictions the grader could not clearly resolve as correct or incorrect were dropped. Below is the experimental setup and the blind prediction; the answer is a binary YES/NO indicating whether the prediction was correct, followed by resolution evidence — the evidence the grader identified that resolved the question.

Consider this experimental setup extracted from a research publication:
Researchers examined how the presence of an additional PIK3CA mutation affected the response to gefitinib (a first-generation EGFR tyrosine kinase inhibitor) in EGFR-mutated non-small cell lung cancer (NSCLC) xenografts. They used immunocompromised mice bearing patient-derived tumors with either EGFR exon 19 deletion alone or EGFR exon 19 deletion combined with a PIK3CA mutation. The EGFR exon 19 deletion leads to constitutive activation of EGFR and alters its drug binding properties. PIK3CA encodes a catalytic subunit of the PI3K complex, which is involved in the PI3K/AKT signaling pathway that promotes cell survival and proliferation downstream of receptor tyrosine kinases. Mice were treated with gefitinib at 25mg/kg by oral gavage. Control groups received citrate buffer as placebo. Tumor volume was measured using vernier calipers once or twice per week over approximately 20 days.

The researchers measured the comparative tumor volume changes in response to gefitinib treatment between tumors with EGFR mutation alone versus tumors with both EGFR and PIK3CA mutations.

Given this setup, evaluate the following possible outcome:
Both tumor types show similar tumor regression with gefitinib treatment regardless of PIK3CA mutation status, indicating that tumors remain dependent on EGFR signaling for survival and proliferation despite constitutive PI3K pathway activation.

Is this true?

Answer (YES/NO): NO